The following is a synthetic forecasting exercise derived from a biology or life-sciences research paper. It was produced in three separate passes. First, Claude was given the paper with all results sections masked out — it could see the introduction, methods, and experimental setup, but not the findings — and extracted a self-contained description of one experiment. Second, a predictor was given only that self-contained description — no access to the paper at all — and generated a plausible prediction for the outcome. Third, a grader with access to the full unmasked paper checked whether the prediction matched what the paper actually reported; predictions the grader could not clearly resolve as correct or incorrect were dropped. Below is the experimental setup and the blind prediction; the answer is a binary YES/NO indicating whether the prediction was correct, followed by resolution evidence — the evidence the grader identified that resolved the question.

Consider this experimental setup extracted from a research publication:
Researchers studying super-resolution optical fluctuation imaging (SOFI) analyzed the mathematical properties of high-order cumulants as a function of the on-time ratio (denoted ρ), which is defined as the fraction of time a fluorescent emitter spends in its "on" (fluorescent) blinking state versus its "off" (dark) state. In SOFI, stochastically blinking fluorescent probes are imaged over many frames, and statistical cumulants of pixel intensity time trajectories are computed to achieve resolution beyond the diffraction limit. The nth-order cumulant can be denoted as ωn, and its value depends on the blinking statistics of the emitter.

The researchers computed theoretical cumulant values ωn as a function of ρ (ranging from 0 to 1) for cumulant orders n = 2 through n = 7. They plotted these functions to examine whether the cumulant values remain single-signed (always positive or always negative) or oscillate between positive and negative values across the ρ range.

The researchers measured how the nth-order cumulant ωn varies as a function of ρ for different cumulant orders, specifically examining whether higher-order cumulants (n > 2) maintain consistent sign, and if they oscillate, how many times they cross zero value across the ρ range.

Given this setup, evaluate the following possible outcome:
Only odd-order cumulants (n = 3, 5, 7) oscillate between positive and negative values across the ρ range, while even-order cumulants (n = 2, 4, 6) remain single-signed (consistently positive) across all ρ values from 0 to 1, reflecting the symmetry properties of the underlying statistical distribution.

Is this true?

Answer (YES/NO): NO